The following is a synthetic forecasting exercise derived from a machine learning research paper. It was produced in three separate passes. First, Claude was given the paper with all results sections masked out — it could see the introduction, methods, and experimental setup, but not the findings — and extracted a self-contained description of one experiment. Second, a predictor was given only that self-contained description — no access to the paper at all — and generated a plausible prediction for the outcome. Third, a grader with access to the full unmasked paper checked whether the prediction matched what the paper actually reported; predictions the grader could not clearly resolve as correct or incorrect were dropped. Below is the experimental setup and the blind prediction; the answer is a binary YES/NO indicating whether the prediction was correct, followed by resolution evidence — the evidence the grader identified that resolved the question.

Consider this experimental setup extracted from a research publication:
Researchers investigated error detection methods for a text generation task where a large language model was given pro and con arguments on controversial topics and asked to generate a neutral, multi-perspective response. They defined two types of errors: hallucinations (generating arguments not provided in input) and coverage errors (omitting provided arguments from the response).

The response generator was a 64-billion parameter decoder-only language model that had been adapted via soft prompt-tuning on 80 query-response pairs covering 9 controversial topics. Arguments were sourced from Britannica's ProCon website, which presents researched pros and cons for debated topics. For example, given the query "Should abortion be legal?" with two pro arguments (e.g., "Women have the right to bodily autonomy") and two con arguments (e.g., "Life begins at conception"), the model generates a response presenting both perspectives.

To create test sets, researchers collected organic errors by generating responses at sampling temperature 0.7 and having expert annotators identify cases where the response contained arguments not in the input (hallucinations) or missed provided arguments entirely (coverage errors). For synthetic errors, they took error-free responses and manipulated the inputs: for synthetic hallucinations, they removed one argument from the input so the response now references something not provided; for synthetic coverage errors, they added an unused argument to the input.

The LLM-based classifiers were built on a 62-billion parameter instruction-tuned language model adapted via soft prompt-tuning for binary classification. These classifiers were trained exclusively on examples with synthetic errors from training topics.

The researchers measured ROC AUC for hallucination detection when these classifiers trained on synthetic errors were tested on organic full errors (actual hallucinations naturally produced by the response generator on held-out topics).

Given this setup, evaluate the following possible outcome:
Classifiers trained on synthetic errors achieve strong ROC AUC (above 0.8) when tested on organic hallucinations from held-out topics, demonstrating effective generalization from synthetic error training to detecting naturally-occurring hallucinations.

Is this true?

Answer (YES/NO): YES